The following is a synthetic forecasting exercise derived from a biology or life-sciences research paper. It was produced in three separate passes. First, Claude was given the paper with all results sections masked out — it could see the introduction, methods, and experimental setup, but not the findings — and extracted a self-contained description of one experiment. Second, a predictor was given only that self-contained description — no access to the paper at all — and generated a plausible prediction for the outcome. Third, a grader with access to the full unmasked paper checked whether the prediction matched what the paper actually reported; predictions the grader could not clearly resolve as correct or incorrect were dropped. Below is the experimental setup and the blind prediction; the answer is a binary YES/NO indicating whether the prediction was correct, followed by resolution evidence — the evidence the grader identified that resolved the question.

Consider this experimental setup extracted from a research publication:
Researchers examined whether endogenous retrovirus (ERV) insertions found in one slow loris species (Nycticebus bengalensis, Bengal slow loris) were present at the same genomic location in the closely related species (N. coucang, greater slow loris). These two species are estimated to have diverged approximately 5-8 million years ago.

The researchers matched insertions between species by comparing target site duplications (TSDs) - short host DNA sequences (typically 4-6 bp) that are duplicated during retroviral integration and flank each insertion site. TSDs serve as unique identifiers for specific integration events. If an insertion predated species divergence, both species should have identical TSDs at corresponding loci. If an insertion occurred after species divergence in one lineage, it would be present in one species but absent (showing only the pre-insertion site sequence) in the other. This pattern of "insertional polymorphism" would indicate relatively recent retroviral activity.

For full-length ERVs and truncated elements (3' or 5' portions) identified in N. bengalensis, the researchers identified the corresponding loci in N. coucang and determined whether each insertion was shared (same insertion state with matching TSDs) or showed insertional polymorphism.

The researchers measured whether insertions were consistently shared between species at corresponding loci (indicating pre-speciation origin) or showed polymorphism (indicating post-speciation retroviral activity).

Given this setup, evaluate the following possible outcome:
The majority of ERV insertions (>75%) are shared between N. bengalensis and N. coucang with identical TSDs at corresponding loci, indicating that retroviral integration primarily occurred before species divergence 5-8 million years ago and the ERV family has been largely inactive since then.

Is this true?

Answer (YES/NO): NO